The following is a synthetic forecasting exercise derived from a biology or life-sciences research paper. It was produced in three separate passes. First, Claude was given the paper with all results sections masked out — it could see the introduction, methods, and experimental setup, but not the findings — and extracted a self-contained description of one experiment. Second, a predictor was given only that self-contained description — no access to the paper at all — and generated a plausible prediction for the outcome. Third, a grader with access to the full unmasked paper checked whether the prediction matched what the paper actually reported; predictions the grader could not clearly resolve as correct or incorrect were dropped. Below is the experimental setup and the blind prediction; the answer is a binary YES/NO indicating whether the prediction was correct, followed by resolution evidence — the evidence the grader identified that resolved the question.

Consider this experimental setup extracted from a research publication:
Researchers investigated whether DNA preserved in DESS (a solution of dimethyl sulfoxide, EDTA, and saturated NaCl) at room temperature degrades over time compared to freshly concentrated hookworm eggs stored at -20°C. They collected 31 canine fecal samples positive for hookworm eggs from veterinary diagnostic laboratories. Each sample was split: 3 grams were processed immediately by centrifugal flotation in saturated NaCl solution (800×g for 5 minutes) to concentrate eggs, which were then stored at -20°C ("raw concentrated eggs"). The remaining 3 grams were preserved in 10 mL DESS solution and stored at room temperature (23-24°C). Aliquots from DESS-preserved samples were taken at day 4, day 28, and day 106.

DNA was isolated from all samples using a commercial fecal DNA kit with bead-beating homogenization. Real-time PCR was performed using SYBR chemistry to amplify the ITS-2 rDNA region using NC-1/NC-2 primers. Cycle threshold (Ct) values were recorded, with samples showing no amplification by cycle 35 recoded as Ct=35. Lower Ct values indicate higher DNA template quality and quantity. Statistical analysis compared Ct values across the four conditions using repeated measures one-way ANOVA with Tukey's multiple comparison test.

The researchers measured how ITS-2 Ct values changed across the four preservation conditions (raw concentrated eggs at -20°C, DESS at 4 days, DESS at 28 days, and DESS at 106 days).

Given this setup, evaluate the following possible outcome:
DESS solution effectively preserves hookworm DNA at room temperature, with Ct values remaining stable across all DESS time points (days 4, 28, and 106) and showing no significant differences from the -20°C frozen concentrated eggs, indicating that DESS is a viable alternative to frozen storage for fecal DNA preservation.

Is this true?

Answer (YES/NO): YES